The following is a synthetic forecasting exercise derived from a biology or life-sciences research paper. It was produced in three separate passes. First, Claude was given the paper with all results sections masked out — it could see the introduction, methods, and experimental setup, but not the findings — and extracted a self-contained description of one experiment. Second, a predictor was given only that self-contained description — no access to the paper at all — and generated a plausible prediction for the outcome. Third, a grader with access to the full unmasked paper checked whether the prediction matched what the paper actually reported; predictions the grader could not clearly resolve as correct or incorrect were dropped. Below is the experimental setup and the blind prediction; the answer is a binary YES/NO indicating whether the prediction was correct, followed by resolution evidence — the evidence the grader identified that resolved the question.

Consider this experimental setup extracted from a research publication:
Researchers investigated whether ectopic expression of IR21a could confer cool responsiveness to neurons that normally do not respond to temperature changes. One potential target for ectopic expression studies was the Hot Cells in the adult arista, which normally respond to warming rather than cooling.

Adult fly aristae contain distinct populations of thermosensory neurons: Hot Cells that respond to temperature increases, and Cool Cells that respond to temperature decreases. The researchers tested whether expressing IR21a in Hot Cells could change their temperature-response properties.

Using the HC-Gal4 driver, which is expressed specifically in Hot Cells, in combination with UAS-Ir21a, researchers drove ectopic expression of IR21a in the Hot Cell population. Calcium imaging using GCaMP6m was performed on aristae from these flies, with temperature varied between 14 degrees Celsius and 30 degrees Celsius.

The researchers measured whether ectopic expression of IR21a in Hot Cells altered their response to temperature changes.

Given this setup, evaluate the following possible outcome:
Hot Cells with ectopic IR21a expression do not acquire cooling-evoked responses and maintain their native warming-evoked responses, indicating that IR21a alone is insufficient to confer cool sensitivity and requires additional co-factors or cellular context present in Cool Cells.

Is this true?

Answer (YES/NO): NO